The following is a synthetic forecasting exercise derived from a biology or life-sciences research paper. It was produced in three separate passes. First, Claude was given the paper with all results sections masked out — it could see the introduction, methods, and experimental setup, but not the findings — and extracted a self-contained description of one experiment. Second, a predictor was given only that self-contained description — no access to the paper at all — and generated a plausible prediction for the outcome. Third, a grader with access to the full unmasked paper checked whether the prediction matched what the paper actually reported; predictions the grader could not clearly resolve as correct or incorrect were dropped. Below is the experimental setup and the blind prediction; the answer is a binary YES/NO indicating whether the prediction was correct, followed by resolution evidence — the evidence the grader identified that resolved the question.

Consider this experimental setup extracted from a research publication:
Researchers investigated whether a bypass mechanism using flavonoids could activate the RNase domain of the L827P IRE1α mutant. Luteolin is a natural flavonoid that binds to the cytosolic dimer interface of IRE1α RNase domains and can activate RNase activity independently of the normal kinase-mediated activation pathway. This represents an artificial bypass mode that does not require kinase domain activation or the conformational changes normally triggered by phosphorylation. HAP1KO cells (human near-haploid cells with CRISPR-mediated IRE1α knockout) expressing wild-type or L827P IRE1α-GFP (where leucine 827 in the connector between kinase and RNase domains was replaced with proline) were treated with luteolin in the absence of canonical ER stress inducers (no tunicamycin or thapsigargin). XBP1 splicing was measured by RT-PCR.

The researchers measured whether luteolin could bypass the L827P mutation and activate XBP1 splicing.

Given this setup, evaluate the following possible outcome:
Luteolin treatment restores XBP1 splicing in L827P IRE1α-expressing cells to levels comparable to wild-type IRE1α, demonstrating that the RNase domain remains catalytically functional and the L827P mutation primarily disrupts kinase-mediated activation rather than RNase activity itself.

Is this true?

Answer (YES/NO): NO